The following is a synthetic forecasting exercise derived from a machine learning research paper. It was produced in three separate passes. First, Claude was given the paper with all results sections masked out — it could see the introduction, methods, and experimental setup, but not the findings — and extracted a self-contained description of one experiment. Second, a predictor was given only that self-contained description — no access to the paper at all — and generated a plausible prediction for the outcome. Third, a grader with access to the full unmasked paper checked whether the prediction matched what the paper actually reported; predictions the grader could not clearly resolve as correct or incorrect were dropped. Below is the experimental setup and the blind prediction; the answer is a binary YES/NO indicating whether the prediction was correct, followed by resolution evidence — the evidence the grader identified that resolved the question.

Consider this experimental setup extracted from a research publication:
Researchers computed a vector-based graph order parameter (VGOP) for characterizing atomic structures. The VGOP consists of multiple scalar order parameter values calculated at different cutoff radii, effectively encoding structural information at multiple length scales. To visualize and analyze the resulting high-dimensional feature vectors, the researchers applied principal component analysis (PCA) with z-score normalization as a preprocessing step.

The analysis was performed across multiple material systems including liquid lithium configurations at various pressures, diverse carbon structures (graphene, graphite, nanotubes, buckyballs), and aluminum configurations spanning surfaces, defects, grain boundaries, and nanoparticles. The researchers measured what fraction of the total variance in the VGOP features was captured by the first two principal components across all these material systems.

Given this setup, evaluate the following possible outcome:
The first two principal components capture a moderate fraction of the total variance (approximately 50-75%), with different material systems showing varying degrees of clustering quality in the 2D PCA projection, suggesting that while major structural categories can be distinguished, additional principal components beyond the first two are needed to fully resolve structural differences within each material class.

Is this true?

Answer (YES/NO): NO